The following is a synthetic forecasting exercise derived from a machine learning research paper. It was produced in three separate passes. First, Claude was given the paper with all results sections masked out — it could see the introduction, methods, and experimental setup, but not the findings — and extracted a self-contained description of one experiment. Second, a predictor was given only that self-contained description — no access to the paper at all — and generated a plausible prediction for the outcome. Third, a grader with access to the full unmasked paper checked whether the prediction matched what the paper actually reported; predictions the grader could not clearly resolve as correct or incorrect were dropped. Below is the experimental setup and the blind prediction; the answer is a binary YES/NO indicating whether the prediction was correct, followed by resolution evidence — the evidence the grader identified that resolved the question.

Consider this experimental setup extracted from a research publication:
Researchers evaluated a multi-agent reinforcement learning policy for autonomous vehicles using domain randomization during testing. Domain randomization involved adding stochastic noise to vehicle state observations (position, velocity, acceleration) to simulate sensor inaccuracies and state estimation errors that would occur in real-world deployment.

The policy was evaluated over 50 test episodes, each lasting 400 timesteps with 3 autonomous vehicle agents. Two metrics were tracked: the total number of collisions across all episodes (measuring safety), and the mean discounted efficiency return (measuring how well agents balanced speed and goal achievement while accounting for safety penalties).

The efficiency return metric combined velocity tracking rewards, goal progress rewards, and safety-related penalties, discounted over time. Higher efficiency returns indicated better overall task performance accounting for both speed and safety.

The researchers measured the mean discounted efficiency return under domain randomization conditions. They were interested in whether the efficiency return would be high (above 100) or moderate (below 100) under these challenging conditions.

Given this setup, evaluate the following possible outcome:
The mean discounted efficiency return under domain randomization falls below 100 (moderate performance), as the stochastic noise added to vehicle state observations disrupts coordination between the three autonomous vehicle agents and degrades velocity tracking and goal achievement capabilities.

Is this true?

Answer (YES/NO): YES